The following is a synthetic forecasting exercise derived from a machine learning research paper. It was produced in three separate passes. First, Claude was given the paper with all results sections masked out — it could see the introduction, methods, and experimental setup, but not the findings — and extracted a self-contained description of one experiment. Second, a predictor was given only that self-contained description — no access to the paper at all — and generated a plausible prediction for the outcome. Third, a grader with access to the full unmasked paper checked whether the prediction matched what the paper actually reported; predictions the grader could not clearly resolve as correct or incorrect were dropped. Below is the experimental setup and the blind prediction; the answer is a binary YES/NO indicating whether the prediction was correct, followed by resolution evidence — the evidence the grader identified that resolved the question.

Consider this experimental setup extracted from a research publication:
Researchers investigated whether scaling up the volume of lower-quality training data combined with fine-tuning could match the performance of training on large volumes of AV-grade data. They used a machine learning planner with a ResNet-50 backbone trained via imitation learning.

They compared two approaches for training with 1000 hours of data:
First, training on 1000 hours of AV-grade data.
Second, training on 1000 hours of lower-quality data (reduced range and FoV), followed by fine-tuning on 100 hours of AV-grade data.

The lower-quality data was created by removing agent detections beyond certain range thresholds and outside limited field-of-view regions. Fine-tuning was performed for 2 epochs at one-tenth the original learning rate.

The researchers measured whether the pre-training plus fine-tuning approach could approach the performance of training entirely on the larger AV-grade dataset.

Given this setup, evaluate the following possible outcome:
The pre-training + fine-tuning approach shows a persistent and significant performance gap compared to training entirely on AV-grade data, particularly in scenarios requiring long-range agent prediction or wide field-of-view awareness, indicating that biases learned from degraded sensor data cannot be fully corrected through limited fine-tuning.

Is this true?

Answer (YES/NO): NO